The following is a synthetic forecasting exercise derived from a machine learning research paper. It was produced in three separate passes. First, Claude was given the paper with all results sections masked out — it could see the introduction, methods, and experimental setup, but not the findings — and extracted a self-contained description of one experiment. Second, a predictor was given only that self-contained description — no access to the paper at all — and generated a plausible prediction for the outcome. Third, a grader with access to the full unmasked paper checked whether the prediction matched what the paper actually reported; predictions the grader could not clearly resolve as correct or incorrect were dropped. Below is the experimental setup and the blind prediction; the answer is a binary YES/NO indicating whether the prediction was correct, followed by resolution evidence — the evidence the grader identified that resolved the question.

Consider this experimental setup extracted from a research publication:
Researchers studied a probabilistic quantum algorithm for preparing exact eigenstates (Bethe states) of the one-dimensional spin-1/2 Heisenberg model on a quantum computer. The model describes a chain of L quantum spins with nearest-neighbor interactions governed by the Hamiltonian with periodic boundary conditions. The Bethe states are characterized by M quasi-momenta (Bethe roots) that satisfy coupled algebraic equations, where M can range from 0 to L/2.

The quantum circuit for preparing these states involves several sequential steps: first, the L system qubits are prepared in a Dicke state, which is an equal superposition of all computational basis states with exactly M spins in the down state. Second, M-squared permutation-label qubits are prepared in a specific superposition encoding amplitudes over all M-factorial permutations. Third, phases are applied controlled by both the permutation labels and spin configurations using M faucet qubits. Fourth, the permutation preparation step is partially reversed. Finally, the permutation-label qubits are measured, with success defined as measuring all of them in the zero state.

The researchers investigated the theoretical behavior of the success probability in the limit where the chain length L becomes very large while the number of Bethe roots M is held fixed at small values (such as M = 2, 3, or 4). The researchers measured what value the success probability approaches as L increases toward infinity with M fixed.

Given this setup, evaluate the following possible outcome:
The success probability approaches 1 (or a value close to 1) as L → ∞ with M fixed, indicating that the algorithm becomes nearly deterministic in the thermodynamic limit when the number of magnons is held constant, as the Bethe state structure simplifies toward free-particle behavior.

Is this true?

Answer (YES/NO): NO